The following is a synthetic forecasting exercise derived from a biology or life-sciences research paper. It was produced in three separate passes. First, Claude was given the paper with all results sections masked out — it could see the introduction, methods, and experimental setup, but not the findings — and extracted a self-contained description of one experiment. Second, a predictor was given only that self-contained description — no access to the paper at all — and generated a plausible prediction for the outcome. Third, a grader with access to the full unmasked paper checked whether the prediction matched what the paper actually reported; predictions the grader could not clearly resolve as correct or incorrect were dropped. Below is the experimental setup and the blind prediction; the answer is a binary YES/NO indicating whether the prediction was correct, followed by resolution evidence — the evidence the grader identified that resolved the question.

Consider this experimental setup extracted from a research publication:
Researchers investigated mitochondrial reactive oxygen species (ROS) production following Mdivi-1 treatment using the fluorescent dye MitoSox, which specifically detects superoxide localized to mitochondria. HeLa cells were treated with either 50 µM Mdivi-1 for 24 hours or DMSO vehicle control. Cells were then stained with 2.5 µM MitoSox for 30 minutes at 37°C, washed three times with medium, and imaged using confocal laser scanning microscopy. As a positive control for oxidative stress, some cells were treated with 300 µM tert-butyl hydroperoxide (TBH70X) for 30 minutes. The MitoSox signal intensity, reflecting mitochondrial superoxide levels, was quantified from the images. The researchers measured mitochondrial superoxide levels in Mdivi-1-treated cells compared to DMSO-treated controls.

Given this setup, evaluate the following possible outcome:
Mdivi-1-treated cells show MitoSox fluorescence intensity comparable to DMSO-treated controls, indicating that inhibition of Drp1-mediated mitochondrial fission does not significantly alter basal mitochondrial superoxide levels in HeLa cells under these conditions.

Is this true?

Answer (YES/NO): NO